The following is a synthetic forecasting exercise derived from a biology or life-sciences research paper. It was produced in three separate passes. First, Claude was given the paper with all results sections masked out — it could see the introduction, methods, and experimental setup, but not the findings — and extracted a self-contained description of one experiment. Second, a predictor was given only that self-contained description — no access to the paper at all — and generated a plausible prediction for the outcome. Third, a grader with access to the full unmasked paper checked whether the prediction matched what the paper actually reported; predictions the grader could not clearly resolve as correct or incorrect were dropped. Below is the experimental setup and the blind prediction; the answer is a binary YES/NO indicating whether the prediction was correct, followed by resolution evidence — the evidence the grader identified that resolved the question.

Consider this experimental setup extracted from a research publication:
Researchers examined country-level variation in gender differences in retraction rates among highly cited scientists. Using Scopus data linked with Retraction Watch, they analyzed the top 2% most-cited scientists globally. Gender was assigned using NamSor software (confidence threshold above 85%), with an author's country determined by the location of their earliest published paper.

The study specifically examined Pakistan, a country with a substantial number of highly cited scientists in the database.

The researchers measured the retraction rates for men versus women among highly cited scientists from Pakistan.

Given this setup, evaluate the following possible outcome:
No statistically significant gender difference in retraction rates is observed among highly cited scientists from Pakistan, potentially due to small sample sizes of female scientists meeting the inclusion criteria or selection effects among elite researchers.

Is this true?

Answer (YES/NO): NO